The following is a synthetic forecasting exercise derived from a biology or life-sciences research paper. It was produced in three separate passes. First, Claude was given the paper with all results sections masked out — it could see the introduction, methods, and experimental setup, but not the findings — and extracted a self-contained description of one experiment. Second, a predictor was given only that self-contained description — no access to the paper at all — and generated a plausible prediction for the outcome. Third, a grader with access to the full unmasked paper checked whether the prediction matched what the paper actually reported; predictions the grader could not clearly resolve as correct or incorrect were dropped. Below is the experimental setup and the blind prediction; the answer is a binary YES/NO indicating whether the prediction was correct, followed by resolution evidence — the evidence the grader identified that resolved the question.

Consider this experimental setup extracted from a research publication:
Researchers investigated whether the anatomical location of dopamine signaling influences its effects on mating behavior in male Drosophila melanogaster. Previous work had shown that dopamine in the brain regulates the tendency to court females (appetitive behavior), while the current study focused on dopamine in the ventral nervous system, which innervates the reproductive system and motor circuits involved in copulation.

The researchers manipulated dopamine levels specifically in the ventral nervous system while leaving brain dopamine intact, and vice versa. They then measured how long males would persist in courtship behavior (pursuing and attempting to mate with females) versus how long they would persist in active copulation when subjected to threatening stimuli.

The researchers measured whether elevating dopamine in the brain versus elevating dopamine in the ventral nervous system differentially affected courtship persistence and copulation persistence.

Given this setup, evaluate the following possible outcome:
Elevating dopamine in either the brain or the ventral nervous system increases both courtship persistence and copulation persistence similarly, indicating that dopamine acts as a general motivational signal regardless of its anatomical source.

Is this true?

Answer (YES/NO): NO